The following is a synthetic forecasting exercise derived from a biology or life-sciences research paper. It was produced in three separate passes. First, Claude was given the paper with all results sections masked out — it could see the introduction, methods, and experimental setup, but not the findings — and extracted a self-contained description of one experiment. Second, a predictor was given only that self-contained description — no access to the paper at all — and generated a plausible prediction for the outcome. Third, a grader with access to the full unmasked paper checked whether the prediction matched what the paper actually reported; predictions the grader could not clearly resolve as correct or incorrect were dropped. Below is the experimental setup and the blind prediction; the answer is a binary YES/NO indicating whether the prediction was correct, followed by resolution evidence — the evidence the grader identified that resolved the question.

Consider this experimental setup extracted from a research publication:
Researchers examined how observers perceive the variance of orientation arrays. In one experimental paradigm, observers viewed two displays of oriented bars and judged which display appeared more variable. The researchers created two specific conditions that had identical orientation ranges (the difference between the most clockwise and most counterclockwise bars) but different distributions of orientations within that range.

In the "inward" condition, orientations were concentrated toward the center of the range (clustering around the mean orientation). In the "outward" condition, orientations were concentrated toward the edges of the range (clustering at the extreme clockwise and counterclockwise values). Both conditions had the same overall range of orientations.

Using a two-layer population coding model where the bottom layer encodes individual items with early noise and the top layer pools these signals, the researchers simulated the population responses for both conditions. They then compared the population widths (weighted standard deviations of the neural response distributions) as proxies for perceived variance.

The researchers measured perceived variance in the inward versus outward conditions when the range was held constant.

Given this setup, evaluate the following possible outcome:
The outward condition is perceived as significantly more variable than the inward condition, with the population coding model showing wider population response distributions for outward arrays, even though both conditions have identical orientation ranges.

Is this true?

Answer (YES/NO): YES